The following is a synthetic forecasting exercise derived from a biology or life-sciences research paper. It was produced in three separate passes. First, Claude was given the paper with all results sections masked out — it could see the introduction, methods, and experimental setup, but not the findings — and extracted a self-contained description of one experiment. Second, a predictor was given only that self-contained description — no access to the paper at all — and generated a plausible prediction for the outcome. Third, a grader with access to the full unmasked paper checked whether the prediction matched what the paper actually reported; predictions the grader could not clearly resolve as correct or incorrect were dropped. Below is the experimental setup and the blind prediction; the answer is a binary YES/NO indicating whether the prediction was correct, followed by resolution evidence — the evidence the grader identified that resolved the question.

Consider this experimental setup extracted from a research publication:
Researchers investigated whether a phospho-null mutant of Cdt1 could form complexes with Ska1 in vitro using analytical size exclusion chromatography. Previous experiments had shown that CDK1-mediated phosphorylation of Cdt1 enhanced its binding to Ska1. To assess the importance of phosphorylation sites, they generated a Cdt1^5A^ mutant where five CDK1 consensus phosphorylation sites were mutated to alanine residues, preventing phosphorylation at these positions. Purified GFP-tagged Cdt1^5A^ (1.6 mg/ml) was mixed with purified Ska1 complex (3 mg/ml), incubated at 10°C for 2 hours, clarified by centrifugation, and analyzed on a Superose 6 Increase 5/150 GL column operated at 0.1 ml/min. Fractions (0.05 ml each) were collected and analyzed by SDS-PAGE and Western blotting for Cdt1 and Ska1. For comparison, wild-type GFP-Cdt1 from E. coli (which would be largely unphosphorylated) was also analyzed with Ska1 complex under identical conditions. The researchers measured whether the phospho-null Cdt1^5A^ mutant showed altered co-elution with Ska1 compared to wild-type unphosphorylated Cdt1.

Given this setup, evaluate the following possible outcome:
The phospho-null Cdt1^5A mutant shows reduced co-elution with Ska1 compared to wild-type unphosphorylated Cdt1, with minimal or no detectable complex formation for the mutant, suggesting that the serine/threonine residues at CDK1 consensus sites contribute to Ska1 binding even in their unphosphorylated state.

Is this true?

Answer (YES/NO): NO